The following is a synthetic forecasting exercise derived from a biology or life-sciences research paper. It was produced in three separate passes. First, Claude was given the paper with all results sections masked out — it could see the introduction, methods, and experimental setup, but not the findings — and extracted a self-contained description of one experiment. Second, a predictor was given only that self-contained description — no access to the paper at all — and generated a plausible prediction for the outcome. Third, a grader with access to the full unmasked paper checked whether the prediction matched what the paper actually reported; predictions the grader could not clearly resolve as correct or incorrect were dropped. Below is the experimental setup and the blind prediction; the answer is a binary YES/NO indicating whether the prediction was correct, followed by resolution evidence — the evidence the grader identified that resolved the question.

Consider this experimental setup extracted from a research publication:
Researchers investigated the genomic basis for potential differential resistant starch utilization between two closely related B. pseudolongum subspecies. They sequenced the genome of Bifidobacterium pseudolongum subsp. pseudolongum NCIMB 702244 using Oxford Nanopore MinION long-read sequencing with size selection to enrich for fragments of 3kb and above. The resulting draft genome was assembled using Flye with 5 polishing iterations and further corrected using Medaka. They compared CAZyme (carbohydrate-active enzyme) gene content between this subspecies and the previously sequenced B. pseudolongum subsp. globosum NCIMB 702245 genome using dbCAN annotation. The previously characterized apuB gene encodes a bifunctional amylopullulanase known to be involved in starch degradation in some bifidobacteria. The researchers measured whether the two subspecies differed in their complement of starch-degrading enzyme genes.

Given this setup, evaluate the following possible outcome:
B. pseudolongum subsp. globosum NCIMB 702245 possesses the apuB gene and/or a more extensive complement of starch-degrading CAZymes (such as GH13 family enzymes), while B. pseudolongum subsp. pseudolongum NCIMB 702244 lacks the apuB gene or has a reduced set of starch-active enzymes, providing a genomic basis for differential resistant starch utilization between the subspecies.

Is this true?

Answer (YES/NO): YES